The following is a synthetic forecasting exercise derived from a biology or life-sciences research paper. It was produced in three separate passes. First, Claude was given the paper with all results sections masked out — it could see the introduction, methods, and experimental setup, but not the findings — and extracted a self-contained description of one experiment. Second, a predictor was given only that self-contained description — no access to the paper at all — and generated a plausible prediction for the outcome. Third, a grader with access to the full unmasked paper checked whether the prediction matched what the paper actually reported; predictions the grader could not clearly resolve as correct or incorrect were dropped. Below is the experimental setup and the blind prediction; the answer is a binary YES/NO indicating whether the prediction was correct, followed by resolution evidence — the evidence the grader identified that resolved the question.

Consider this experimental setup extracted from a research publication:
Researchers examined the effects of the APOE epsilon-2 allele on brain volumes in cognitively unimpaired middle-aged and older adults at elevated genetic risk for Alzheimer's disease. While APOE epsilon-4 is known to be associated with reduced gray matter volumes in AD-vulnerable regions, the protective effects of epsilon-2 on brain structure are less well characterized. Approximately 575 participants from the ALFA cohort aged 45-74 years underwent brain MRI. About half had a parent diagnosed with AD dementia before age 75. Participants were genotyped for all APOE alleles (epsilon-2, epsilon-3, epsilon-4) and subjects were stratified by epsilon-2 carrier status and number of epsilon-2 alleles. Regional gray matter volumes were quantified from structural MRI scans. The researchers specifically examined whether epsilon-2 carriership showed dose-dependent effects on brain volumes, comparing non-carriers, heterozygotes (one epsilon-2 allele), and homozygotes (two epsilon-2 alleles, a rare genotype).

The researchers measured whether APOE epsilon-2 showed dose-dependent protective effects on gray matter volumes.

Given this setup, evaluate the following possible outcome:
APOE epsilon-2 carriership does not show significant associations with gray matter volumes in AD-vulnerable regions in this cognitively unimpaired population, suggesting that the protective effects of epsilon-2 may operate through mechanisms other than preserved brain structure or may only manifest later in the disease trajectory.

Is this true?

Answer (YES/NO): NO